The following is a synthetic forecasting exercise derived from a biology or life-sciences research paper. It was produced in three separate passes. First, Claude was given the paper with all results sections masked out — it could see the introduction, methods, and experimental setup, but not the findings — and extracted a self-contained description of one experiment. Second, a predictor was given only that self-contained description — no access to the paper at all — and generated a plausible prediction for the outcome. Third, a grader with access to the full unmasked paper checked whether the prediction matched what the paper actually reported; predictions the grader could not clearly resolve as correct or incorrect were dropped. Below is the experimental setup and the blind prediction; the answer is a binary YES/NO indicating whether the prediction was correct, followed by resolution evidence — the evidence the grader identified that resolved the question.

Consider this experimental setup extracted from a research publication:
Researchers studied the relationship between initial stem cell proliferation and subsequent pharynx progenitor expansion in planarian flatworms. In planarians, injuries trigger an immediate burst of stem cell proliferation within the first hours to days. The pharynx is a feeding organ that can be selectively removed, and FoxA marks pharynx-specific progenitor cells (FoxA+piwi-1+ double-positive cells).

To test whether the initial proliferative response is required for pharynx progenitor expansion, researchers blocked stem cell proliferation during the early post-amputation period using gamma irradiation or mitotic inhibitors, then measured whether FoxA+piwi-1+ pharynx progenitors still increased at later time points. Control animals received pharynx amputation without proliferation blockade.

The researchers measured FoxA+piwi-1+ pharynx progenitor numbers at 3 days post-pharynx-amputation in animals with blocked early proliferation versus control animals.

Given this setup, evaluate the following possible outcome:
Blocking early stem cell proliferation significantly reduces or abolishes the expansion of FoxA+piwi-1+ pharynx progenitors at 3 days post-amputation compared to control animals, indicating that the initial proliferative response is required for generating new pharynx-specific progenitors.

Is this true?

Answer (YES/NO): YES